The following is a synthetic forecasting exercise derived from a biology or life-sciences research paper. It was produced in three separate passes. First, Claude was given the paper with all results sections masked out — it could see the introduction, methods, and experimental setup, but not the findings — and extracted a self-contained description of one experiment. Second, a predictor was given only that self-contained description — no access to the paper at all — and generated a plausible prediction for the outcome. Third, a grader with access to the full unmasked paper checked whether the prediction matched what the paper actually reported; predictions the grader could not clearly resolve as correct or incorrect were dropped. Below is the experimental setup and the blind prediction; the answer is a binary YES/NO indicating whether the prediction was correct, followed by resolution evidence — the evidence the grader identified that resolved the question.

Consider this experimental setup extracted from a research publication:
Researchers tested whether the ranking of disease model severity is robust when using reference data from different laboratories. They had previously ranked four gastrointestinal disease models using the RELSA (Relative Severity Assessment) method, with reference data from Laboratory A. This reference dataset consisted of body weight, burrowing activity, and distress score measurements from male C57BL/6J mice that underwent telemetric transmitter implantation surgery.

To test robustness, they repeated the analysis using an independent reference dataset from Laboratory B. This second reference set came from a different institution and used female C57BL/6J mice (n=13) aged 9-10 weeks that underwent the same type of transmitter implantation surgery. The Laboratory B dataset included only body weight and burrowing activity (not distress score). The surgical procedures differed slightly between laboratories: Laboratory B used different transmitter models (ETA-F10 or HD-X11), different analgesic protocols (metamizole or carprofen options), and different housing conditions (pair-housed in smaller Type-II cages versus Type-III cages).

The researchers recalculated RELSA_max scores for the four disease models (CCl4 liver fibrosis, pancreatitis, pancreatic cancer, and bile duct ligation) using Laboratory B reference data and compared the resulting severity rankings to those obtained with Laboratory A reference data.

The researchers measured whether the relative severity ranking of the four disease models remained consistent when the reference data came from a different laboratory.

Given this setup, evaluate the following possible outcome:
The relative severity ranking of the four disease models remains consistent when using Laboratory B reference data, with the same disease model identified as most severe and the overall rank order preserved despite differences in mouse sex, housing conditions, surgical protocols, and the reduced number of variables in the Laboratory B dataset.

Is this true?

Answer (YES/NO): YES